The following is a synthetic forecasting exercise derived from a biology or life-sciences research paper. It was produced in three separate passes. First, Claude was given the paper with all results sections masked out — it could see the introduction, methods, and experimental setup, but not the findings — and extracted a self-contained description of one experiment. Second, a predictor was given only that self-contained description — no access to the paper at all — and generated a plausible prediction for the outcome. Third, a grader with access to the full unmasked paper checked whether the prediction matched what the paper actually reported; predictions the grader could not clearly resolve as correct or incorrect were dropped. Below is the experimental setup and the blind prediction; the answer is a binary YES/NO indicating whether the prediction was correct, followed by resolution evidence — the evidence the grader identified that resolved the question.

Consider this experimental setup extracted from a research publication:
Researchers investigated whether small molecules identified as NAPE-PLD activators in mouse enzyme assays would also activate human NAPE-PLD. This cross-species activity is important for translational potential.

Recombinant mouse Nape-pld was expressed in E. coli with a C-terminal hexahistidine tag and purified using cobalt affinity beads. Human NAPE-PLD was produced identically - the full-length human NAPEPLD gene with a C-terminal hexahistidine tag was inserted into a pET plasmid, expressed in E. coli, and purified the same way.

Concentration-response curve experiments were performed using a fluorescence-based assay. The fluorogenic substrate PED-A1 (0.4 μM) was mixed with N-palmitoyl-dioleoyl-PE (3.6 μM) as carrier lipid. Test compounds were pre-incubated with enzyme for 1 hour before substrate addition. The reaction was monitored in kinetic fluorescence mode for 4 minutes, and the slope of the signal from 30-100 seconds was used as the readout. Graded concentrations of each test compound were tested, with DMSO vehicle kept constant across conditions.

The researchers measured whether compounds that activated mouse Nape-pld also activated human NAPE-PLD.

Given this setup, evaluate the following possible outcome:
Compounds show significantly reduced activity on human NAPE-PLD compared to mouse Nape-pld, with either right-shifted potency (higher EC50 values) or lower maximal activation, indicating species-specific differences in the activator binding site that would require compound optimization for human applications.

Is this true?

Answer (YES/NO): NO